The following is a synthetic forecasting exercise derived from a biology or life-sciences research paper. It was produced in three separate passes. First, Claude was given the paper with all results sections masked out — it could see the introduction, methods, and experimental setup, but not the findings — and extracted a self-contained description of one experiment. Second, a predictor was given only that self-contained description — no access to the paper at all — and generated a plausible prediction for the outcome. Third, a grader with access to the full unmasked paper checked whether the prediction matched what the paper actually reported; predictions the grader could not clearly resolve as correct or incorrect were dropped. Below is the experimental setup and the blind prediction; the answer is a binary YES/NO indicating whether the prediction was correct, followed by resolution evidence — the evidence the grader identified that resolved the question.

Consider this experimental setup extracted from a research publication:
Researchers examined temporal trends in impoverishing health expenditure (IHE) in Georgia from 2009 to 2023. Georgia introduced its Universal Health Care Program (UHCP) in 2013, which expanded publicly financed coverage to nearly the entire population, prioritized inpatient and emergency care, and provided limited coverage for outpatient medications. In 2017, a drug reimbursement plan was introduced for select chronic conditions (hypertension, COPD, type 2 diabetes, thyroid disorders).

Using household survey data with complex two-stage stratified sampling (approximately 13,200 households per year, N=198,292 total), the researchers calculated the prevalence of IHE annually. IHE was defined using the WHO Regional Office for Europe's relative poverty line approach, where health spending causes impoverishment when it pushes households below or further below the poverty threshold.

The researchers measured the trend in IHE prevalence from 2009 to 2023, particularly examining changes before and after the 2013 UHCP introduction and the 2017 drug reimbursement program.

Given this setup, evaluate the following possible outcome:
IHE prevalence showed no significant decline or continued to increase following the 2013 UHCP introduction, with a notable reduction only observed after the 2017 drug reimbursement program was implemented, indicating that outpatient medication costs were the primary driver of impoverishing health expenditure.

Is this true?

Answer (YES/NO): NO